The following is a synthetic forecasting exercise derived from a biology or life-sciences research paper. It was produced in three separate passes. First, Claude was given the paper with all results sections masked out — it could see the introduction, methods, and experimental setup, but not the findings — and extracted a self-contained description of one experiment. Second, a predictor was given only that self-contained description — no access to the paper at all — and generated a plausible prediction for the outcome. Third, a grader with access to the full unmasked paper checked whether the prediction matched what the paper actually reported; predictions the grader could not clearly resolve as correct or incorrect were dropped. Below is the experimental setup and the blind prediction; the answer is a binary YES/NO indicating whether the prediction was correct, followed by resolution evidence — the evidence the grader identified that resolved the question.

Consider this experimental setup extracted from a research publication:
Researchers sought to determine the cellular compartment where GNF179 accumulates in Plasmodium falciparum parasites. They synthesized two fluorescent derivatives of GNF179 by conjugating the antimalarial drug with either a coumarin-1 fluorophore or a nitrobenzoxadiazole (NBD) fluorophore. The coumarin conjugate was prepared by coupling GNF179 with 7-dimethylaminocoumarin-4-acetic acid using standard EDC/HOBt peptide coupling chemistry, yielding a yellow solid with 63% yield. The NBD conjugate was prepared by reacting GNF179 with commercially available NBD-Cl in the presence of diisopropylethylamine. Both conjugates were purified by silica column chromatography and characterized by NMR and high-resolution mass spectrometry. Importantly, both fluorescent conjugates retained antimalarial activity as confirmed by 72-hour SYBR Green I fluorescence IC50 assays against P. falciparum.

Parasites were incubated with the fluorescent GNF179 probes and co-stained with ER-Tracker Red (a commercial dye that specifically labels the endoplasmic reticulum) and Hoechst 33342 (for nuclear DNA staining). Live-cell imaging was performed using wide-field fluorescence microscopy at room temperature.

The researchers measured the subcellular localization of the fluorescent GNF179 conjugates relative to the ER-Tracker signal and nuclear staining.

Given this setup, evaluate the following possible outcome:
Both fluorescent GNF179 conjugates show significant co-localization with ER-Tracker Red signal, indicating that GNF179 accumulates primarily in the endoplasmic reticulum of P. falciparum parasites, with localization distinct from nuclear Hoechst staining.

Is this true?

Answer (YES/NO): YES